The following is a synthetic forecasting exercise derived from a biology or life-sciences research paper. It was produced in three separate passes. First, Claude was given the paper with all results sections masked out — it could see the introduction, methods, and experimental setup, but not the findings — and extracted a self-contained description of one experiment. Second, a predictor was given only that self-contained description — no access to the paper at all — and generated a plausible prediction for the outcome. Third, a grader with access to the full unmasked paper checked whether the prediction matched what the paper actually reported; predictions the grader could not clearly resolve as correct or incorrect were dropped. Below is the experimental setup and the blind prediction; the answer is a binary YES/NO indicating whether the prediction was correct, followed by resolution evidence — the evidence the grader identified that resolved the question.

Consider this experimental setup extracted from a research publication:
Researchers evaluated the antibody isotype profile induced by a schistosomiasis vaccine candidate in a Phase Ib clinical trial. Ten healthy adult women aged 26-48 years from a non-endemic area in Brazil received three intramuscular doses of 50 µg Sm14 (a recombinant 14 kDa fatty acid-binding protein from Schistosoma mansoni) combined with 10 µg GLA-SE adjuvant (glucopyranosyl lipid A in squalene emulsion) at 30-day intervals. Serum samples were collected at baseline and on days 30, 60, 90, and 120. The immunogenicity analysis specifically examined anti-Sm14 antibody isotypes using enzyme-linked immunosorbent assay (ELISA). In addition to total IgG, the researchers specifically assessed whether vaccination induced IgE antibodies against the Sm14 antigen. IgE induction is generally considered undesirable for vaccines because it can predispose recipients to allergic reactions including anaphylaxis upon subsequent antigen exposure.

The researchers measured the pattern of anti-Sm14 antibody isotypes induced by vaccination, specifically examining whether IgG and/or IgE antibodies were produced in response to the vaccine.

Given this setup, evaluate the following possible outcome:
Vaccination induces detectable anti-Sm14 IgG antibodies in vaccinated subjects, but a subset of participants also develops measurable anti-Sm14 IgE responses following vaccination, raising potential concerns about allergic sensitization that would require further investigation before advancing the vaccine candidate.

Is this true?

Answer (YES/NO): NO